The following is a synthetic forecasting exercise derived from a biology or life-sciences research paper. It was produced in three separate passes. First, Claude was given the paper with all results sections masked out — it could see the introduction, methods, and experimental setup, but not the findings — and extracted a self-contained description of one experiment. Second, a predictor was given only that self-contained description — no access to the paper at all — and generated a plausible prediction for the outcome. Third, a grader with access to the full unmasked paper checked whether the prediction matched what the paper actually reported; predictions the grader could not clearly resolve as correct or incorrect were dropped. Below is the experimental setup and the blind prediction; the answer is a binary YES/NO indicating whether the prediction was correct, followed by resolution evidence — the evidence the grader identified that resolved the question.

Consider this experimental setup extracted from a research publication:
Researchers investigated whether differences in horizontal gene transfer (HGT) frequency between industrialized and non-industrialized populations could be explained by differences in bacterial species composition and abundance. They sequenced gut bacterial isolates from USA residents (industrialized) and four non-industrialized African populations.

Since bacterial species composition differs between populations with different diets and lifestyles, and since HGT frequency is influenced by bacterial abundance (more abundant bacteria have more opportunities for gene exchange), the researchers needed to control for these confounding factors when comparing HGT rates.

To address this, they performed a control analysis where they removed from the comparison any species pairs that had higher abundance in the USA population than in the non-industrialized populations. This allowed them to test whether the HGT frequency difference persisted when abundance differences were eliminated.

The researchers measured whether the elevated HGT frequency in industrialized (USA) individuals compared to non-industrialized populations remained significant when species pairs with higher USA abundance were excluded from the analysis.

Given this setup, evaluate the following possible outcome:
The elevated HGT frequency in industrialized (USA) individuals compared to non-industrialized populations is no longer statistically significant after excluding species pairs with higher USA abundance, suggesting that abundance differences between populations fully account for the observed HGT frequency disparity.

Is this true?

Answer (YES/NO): NO